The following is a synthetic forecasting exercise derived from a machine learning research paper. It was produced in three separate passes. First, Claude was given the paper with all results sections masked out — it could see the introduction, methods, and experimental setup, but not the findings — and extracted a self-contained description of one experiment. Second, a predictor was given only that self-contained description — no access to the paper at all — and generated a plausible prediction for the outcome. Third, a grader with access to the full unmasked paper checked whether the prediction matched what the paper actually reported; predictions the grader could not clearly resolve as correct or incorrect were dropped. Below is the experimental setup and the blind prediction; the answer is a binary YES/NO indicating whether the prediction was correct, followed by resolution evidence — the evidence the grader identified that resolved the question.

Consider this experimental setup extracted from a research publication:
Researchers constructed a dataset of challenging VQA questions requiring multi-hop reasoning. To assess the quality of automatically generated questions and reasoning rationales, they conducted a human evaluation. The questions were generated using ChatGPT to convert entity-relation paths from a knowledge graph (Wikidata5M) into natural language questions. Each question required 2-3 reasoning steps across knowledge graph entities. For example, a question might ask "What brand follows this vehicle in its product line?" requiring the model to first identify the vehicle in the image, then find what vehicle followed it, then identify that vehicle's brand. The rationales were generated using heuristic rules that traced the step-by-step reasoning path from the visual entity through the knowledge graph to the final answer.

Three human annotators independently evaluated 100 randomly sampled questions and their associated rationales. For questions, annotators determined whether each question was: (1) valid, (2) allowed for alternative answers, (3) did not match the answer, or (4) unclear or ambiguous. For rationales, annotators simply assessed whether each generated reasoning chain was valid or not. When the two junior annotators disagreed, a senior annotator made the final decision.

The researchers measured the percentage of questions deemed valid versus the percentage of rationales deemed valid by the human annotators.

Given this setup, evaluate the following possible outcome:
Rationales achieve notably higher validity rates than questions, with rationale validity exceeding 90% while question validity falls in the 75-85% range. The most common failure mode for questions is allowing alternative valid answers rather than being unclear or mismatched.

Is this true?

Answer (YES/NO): NO